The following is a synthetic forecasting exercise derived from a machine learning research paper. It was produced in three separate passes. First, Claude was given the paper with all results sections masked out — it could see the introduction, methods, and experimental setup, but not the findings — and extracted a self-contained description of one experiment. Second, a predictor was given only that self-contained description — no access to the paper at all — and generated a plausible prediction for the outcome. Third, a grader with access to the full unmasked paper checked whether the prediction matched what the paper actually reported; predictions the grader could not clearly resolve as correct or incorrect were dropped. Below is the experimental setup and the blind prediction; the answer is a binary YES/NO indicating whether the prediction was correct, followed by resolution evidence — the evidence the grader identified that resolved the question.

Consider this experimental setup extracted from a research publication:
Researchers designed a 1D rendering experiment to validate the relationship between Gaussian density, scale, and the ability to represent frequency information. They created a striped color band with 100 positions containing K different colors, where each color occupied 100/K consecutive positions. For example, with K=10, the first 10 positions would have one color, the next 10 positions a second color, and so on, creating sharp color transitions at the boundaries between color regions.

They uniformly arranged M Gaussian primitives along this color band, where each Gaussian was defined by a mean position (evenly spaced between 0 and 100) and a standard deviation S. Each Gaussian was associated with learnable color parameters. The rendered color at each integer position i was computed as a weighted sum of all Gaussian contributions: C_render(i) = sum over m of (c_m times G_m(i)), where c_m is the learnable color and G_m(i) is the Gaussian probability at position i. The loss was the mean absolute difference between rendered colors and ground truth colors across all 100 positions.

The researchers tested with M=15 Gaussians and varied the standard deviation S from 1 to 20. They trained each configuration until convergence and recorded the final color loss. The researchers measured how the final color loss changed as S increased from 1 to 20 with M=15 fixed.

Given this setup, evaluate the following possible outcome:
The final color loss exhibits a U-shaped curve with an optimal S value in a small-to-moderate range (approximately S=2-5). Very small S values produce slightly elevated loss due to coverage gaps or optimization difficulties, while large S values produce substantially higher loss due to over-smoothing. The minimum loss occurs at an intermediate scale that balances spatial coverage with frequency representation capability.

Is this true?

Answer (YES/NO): NO